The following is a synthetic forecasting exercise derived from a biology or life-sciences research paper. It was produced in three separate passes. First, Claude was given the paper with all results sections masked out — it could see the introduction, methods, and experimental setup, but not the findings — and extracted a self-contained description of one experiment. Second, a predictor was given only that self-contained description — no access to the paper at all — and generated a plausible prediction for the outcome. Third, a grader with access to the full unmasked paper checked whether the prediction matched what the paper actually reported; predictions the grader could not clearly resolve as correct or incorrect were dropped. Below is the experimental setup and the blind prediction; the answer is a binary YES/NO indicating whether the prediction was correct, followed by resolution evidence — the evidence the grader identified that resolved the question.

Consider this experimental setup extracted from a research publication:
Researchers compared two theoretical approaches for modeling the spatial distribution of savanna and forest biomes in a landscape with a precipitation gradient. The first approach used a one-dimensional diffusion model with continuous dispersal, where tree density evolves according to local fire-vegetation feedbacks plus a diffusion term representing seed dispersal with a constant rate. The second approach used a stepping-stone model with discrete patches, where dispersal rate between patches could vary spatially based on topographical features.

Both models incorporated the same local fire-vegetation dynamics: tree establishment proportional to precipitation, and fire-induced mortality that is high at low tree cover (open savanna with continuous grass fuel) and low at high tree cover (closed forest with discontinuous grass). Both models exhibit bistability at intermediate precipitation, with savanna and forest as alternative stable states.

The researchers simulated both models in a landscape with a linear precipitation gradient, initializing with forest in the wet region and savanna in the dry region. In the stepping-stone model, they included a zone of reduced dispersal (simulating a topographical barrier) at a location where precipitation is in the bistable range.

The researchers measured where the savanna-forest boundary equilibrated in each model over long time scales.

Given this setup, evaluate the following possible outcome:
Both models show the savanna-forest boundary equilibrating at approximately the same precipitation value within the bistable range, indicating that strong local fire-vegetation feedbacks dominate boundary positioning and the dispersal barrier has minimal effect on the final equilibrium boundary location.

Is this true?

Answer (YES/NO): NO